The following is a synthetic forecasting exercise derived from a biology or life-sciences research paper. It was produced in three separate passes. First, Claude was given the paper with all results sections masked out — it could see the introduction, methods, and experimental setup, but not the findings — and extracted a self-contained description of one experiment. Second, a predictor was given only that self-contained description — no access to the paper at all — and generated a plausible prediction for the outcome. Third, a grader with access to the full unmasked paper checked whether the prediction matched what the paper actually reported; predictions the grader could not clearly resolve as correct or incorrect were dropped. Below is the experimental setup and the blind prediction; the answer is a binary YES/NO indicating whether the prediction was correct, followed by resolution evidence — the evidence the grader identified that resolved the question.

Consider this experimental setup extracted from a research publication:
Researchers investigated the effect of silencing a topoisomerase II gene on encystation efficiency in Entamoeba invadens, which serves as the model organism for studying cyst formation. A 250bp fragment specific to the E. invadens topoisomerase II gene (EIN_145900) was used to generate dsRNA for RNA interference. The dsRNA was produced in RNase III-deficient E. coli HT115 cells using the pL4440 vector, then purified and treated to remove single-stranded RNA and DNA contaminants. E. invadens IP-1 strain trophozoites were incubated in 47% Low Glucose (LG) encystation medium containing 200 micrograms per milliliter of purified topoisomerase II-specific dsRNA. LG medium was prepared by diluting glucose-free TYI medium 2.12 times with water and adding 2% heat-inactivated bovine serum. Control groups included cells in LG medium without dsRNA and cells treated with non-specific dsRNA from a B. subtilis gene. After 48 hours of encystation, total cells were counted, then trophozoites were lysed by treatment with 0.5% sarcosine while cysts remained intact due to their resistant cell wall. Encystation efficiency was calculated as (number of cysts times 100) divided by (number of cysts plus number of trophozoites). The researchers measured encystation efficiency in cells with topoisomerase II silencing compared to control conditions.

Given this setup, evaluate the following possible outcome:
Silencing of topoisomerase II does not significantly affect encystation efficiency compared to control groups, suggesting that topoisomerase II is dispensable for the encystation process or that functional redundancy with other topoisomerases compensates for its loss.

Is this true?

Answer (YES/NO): NO